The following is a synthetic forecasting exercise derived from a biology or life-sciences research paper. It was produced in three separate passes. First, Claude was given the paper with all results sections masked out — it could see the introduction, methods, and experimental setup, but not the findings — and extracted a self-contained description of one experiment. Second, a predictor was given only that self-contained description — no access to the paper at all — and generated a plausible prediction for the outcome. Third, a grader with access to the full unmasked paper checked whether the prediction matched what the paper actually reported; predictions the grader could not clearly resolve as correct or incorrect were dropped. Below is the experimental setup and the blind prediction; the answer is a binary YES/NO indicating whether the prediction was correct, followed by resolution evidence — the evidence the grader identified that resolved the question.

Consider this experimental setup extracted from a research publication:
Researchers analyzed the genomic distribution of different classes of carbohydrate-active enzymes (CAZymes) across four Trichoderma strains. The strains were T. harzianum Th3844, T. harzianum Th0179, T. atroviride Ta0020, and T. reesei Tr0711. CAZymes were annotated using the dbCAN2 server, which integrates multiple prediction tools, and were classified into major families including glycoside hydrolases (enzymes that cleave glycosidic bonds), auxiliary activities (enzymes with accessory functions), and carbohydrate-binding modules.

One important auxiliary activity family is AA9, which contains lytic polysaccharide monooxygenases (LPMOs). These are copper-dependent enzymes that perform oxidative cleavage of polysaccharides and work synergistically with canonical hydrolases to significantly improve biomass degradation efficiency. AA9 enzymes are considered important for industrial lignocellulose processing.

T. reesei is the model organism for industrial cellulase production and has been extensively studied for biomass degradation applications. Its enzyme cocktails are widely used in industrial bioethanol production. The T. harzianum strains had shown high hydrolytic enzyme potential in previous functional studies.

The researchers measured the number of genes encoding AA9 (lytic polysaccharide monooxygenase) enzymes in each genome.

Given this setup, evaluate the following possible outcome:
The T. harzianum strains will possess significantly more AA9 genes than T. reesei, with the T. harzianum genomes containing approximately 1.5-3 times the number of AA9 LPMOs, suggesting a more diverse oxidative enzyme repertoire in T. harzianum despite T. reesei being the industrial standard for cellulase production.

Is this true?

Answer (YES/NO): NO